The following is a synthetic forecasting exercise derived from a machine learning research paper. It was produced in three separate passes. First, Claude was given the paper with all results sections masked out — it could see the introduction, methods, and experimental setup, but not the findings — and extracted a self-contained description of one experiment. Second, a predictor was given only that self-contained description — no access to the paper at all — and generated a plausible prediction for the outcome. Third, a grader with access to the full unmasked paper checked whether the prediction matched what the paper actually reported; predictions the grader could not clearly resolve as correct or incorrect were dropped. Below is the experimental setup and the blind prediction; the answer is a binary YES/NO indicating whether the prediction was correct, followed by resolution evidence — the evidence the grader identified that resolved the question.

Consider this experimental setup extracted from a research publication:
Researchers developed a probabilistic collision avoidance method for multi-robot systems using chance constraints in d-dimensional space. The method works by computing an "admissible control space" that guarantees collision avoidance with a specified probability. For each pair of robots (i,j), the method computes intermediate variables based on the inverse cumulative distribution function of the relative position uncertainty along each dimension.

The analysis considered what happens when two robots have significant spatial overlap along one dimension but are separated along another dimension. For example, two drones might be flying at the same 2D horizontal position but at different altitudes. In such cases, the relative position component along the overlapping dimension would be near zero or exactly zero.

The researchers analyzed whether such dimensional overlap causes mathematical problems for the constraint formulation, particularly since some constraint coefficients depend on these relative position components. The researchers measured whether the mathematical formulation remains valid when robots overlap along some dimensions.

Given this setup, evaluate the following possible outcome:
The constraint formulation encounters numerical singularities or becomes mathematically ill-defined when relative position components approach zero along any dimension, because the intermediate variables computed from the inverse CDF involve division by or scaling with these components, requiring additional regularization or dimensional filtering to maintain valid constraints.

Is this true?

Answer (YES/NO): NO